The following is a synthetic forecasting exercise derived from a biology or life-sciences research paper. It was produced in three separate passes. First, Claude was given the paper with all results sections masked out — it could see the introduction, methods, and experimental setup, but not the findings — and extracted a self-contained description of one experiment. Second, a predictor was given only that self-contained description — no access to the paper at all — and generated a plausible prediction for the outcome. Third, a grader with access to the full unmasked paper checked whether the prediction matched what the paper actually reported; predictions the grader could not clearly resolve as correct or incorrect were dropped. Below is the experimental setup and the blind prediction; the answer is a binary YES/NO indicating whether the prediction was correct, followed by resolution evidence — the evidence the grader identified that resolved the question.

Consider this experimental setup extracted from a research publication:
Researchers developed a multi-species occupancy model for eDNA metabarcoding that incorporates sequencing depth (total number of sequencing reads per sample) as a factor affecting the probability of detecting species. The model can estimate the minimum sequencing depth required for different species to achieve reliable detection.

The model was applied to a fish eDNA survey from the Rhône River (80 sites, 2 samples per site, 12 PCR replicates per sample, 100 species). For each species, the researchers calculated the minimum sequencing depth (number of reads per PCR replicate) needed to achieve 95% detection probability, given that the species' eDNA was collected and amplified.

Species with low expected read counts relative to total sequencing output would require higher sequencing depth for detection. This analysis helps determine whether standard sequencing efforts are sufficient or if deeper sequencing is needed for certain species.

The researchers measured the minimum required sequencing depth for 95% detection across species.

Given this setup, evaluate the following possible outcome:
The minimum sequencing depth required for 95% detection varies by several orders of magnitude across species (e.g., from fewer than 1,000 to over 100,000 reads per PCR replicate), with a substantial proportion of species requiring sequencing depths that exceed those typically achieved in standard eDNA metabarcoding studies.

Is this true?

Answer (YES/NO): NO